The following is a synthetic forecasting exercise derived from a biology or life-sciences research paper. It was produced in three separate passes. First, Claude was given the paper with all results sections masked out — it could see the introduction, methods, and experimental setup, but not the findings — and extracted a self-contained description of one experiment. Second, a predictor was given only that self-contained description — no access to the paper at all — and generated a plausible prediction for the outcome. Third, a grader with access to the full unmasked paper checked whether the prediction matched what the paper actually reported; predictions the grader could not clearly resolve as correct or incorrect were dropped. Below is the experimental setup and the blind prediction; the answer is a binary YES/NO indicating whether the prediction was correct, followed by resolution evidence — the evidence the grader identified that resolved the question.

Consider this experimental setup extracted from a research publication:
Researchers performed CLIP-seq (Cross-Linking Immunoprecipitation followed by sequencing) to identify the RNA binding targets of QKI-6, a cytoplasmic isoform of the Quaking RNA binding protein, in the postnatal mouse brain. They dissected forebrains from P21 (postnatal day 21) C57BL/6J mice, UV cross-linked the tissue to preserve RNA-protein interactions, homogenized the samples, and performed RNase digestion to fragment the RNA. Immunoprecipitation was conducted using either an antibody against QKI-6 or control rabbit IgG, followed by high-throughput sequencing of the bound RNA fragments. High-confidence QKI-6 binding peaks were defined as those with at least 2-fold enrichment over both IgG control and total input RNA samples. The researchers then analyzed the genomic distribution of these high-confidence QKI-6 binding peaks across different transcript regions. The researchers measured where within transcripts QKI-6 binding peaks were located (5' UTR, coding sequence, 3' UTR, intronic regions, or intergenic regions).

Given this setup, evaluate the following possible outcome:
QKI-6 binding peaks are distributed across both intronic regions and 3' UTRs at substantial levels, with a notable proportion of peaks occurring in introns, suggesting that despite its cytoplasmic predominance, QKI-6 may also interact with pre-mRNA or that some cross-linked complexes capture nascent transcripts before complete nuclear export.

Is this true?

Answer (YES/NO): NO